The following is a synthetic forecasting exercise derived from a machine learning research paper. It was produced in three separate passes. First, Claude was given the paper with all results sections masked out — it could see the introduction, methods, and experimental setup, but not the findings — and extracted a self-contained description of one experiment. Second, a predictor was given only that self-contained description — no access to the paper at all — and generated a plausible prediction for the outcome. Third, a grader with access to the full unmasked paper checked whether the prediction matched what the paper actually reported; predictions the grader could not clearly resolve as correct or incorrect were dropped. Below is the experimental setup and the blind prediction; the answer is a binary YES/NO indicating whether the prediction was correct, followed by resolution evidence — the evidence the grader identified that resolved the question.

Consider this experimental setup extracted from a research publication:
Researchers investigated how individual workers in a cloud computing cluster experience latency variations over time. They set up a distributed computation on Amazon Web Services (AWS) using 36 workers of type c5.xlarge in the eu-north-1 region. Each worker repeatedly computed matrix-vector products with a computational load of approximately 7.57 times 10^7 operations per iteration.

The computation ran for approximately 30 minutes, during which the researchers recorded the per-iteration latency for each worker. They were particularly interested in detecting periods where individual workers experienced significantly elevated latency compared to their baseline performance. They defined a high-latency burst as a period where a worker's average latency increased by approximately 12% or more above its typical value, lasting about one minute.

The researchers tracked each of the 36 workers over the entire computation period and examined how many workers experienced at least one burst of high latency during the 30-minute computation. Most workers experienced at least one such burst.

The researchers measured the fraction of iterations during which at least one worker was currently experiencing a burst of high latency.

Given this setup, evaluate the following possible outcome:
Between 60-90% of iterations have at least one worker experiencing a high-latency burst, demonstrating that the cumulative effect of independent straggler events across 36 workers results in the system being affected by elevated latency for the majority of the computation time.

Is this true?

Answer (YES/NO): NO